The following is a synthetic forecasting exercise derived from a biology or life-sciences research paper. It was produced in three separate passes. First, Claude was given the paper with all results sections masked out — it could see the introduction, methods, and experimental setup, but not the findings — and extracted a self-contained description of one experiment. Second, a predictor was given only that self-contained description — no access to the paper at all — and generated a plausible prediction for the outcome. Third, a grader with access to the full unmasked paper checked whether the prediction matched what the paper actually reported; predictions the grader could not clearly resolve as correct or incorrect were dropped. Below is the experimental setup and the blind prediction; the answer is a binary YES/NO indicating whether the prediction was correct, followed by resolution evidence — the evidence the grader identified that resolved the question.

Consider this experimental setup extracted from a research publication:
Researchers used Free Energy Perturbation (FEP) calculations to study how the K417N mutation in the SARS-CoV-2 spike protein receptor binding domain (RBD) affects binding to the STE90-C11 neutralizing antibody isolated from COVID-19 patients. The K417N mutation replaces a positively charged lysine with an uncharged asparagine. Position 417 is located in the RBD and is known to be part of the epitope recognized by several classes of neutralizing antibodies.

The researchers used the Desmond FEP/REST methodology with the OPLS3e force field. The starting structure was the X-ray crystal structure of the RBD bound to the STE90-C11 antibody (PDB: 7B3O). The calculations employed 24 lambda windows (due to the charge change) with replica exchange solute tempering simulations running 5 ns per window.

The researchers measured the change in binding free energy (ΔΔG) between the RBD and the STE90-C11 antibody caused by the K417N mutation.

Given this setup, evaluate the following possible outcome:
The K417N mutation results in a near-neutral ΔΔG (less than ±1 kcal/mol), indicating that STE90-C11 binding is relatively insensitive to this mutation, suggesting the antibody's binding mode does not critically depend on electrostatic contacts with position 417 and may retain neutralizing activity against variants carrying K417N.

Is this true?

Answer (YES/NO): NO